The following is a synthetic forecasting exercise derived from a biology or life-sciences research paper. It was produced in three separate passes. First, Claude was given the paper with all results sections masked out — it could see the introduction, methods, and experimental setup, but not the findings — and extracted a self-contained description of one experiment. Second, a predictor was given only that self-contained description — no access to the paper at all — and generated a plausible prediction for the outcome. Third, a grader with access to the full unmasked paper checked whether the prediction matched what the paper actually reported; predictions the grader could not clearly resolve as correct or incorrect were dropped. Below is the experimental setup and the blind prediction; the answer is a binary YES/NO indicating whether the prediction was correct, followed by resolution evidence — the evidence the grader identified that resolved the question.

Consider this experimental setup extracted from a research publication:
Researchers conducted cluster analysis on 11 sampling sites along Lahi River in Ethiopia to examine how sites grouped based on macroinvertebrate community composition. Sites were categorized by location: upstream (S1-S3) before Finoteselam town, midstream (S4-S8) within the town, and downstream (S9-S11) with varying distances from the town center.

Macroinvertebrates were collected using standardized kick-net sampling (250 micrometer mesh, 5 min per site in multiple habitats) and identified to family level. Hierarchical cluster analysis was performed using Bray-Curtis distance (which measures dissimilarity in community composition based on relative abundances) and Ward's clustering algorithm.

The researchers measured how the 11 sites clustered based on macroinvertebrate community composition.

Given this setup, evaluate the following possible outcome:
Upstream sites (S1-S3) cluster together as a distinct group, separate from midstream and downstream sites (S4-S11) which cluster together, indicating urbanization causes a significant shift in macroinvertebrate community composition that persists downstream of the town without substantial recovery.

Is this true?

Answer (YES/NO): NO